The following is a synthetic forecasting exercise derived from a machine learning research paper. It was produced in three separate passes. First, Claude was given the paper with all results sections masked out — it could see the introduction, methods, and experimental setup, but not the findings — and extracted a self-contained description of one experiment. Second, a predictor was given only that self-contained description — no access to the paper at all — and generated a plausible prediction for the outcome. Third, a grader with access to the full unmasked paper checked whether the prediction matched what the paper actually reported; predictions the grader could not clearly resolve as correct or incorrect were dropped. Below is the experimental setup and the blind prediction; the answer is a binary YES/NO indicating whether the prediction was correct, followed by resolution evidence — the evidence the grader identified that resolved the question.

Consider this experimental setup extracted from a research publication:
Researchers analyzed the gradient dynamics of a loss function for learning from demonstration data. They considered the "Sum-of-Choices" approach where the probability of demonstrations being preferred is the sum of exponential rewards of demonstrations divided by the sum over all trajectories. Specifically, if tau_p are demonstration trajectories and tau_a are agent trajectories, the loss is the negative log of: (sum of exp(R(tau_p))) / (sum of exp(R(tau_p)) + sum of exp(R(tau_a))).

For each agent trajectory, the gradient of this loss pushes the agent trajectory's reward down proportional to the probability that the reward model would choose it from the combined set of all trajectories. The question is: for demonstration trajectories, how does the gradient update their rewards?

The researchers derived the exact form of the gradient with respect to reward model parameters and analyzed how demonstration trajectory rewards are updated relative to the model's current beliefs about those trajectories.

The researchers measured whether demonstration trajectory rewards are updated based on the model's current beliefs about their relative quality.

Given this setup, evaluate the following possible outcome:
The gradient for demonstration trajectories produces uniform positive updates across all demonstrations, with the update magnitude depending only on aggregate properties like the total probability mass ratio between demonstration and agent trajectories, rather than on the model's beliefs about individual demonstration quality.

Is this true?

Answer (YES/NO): NO